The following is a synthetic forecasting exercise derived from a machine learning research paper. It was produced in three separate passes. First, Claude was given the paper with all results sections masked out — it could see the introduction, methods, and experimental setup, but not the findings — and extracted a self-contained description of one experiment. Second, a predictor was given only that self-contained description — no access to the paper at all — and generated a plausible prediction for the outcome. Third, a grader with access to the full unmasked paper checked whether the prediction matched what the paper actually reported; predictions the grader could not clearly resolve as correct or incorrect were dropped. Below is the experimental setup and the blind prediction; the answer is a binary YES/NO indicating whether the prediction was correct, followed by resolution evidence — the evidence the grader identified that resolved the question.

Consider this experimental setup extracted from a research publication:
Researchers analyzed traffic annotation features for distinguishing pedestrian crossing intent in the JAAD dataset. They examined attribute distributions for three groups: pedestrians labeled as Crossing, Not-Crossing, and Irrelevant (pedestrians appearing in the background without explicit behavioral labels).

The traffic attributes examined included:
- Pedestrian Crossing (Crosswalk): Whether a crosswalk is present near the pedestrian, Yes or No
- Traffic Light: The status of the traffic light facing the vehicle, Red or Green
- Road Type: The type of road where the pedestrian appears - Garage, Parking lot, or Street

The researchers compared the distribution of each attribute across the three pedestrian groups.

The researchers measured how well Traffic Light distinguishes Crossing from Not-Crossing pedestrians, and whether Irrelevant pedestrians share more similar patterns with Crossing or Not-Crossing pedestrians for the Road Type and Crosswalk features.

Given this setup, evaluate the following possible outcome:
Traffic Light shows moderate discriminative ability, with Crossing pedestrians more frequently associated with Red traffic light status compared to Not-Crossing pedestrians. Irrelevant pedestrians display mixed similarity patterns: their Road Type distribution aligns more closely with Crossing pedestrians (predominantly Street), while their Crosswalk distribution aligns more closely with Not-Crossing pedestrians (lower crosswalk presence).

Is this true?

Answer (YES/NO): NO